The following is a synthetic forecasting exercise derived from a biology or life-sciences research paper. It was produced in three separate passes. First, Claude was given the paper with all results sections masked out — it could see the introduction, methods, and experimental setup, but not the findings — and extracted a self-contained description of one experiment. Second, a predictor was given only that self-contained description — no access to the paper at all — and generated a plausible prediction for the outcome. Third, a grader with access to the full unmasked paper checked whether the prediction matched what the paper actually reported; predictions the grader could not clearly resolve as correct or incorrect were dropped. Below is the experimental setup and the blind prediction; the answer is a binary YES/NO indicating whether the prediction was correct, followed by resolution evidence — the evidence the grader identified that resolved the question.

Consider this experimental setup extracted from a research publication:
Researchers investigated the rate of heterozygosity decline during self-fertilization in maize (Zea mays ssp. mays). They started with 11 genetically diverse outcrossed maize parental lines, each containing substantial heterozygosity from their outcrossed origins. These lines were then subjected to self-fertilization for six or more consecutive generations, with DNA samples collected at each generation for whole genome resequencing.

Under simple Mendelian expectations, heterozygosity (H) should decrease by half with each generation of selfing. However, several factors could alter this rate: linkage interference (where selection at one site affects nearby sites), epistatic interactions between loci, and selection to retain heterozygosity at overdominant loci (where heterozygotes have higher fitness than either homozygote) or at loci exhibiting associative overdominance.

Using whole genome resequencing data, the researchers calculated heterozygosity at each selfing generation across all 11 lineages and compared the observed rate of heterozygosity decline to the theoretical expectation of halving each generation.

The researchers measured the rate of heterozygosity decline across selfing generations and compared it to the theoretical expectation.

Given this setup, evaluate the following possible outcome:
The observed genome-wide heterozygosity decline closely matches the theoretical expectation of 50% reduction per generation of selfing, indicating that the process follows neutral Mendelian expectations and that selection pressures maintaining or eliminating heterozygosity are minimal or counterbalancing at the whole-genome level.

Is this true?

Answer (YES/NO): NO